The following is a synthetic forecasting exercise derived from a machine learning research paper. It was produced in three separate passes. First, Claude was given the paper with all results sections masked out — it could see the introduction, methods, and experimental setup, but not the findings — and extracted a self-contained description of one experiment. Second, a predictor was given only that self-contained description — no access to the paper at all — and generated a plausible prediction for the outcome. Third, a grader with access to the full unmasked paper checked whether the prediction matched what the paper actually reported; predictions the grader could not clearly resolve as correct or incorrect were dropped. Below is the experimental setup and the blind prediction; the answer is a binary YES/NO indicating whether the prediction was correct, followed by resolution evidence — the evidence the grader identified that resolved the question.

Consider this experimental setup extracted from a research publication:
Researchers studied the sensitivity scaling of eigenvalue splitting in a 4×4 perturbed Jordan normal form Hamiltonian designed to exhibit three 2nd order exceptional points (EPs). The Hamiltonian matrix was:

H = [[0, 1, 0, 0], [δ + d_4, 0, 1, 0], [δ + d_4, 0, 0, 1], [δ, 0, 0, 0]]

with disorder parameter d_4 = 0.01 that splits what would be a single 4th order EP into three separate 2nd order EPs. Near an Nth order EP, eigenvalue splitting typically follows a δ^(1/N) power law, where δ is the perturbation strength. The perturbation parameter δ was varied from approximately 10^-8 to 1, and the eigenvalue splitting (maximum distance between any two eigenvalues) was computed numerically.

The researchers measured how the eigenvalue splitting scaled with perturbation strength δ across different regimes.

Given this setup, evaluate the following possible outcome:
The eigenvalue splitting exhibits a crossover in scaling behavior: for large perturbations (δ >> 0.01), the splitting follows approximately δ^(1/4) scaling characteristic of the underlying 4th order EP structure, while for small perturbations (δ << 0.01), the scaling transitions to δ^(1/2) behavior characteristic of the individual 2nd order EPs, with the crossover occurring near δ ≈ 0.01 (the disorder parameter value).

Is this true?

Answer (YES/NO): NO